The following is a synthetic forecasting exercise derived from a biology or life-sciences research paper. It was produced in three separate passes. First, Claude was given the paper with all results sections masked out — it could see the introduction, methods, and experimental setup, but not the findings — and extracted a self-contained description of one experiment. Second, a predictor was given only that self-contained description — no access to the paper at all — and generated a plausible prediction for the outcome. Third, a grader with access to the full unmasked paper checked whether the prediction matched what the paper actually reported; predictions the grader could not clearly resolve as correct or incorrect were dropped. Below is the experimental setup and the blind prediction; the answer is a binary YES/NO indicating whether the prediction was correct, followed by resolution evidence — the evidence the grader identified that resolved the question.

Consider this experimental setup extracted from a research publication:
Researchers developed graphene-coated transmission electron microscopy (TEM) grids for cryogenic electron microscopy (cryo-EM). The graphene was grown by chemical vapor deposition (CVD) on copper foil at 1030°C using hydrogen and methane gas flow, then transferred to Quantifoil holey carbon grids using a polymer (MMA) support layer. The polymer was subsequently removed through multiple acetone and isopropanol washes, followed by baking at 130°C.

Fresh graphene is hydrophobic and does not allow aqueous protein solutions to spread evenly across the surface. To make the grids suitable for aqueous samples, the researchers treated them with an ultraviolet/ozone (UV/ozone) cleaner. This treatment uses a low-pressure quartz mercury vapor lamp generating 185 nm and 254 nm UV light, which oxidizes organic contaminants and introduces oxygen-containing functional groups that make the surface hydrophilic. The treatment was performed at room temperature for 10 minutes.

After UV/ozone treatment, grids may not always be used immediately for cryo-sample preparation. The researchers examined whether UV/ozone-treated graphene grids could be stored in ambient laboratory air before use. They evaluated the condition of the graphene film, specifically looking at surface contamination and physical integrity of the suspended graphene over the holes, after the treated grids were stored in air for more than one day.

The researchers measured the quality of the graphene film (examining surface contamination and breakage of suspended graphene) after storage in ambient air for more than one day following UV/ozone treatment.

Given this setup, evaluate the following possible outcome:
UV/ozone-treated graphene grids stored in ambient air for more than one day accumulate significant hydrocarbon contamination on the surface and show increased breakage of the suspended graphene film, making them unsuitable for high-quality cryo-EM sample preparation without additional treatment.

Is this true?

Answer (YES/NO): YES